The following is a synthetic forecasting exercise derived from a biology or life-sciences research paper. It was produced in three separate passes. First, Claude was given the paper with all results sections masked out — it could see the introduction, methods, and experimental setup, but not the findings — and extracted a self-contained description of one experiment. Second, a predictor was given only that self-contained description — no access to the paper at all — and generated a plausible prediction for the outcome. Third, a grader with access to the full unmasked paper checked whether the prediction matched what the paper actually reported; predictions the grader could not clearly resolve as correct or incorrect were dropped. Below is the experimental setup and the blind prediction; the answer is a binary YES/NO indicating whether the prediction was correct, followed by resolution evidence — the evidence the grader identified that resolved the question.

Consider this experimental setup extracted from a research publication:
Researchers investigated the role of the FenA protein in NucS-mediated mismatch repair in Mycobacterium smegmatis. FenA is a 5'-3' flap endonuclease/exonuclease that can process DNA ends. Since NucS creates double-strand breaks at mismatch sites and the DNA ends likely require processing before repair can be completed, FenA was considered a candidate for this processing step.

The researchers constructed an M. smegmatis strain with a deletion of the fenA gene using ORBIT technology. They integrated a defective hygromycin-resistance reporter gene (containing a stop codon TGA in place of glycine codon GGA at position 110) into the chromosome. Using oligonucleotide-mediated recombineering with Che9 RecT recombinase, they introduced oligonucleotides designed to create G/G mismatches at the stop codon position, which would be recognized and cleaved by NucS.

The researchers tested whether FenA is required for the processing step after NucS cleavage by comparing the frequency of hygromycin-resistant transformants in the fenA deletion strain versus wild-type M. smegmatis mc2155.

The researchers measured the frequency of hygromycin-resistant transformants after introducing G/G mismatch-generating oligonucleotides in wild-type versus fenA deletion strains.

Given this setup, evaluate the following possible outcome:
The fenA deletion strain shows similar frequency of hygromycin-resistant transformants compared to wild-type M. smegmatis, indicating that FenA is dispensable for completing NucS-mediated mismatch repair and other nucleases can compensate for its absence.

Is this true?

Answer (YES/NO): YES